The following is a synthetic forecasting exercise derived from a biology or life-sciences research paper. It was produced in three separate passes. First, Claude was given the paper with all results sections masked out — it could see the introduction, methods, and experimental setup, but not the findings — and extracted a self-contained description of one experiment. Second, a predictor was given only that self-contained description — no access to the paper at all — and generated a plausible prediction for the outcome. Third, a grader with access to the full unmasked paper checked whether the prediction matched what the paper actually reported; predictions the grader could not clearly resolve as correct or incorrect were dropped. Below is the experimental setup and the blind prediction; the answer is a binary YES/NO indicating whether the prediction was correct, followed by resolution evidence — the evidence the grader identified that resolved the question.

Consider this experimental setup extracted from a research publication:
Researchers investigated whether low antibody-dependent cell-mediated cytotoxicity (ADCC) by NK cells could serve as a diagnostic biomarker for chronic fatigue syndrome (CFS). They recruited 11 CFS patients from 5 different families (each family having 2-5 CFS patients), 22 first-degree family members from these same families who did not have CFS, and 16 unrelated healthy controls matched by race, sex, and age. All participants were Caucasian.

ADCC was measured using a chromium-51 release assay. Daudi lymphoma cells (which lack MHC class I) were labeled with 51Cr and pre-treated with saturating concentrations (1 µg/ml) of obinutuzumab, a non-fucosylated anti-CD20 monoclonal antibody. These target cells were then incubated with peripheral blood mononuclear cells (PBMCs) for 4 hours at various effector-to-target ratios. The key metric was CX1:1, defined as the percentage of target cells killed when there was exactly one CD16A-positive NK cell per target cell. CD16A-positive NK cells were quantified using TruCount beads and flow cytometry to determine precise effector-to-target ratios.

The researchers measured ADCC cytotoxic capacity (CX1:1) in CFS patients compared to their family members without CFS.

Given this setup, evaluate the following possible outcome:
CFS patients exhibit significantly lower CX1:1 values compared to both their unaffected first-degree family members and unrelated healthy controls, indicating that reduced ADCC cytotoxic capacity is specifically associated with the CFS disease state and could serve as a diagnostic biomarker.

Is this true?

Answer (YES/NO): NO